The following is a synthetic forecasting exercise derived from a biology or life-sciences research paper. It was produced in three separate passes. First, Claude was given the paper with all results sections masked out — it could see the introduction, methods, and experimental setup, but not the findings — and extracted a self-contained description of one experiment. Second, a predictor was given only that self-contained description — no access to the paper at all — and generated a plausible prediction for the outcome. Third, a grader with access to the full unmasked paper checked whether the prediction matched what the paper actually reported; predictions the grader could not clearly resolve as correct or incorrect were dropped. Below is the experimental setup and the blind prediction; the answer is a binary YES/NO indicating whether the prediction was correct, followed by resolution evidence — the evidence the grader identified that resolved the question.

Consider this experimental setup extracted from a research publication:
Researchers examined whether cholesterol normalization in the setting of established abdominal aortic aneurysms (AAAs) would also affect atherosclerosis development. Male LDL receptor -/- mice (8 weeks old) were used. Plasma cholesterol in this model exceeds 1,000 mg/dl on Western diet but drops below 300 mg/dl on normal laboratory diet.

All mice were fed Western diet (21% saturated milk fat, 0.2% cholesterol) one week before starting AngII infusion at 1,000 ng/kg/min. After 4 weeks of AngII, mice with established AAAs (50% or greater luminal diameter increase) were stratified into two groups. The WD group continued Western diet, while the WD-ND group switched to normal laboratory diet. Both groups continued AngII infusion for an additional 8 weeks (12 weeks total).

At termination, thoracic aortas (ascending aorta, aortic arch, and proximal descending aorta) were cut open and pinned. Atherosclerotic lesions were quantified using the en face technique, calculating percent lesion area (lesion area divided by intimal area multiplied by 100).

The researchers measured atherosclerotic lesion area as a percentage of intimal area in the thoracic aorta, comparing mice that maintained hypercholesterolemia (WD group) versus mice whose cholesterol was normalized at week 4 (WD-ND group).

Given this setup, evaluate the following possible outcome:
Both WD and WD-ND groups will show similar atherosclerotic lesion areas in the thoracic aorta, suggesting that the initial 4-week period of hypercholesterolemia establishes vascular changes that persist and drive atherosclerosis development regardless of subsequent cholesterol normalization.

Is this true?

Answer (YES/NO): NO